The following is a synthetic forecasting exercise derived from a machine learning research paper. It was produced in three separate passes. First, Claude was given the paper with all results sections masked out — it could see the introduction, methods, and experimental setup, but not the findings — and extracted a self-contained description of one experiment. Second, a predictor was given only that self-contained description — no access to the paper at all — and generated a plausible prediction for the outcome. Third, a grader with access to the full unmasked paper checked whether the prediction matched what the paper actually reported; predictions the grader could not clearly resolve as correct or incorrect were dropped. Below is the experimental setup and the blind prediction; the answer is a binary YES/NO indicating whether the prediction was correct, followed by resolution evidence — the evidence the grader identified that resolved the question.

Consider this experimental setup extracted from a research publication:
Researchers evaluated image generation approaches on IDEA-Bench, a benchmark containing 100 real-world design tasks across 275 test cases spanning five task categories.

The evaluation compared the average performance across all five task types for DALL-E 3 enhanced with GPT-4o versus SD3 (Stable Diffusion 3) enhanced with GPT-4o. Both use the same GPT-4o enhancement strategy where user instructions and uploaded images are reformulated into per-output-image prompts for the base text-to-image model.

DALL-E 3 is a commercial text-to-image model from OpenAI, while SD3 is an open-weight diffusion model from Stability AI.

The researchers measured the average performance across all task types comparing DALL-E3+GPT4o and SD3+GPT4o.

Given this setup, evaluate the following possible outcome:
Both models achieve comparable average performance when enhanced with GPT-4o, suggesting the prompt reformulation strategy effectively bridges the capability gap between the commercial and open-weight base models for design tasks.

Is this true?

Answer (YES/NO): YES